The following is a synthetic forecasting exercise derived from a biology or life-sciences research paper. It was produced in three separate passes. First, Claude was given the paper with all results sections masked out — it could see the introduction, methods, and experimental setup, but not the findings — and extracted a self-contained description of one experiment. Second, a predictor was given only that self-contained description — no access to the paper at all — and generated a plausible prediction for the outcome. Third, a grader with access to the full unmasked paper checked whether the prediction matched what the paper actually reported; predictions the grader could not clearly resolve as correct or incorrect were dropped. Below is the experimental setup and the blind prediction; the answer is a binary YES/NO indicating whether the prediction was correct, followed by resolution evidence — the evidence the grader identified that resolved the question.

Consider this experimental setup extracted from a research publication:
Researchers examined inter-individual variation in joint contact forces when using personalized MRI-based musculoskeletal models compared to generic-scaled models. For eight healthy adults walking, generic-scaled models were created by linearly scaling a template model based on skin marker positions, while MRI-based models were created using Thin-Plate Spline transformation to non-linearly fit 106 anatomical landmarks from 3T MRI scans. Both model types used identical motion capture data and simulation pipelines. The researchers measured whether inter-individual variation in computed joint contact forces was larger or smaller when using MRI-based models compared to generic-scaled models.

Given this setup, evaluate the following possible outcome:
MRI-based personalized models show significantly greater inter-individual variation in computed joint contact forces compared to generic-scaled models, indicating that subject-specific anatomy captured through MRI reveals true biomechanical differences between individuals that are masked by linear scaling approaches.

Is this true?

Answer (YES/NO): YES